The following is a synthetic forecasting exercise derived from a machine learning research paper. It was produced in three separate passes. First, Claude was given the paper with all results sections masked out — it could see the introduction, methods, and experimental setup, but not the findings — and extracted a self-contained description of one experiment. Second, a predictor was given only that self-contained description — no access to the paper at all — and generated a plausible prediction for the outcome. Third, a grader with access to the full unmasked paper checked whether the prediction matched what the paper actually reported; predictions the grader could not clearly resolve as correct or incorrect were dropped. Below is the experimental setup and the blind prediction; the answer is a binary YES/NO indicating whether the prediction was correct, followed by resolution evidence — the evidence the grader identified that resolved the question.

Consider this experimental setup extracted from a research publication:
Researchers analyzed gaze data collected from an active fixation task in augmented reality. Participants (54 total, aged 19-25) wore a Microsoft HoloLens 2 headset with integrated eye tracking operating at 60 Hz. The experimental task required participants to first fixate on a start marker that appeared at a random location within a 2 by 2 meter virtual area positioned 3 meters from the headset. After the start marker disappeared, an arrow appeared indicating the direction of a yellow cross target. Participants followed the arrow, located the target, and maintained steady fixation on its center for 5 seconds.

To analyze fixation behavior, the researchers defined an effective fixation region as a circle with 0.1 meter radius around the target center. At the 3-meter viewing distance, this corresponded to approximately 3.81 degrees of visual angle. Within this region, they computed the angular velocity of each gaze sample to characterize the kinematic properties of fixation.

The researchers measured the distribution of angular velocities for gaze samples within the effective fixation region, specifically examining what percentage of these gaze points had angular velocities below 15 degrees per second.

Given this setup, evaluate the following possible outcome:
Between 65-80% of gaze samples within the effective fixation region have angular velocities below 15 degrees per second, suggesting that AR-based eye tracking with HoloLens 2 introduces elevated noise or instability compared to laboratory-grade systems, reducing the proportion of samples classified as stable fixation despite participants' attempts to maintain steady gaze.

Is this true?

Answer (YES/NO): NO